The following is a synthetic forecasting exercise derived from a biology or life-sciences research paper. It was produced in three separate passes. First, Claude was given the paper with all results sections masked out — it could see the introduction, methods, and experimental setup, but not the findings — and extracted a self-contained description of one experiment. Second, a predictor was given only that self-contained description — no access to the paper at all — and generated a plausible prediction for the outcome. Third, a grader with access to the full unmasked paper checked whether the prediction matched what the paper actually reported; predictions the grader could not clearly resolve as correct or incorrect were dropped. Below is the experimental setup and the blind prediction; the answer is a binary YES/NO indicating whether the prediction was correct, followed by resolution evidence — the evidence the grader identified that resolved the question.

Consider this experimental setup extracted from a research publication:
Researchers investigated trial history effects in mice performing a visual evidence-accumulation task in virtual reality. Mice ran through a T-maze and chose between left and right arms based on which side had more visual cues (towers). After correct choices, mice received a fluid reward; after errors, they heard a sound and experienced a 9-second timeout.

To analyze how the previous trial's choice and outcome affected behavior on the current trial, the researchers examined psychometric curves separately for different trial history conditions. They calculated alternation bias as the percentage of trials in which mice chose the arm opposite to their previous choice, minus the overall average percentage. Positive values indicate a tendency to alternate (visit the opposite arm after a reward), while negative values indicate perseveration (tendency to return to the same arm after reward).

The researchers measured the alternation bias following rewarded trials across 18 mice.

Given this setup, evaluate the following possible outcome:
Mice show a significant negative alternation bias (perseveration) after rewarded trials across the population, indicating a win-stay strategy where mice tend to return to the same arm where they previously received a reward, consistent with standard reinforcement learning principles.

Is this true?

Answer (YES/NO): NO